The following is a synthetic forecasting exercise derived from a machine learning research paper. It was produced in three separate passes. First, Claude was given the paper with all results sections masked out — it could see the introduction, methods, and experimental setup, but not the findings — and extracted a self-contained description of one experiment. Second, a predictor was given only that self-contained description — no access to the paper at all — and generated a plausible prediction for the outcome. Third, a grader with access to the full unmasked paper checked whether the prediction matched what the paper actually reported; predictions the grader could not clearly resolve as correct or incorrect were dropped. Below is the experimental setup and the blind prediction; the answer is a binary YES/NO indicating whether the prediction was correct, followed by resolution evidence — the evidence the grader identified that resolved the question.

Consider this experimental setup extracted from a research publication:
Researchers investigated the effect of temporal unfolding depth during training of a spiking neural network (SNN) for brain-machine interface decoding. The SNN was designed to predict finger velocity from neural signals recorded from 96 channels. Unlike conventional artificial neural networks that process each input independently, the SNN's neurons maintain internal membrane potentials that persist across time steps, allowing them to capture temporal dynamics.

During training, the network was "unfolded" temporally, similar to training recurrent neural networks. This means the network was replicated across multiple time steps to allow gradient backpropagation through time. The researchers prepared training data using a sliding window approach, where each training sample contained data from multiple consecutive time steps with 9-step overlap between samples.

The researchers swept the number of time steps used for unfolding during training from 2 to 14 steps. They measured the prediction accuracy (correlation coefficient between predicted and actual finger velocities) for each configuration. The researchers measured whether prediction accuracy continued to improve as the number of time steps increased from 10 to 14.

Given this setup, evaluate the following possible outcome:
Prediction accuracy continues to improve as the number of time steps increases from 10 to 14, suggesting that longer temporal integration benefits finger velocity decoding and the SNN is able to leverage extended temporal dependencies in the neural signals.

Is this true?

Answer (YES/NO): NO